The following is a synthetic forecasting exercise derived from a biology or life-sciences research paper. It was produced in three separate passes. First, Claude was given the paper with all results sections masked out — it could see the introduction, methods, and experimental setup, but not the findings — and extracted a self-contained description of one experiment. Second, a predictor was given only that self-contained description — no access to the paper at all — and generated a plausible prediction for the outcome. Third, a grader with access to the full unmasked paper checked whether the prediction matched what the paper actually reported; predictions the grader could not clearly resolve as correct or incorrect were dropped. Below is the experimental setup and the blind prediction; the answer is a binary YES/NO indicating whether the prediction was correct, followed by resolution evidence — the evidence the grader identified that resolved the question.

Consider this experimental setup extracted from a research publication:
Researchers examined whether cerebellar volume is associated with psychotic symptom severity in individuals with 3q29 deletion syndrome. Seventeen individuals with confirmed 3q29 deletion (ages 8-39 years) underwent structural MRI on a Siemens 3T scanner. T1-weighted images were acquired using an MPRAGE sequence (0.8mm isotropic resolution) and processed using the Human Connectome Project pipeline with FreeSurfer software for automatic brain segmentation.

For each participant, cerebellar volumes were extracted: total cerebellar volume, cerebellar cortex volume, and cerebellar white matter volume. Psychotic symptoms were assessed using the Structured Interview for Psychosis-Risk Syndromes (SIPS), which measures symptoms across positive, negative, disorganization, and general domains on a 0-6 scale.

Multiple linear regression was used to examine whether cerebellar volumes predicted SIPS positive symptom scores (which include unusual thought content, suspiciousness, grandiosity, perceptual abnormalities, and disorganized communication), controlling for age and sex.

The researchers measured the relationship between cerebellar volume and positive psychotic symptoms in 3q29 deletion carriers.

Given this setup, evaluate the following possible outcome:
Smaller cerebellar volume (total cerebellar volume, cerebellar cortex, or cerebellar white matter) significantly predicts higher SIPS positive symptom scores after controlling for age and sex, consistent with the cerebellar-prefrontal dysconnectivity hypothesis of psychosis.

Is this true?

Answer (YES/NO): YES